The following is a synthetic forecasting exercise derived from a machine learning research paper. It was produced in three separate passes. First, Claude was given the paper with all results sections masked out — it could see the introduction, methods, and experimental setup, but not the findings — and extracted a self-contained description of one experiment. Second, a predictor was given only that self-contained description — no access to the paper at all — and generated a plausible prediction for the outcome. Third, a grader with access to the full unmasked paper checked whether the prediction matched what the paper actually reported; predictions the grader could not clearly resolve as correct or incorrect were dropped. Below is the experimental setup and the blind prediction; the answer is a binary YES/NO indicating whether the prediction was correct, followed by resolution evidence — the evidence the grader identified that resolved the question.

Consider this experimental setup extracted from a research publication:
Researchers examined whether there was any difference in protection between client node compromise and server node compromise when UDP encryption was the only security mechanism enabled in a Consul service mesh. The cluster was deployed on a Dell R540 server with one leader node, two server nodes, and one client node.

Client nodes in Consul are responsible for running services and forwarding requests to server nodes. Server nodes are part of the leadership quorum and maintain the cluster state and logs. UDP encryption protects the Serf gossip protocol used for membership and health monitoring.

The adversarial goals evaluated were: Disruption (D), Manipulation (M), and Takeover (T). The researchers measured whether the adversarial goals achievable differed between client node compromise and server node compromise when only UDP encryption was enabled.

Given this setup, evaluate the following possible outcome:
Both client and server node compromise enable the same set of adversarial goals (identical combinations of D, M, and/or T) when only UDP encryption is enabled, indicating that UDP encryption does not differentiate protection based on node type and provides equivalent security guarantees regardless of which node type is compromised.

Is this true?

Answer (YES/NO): YES